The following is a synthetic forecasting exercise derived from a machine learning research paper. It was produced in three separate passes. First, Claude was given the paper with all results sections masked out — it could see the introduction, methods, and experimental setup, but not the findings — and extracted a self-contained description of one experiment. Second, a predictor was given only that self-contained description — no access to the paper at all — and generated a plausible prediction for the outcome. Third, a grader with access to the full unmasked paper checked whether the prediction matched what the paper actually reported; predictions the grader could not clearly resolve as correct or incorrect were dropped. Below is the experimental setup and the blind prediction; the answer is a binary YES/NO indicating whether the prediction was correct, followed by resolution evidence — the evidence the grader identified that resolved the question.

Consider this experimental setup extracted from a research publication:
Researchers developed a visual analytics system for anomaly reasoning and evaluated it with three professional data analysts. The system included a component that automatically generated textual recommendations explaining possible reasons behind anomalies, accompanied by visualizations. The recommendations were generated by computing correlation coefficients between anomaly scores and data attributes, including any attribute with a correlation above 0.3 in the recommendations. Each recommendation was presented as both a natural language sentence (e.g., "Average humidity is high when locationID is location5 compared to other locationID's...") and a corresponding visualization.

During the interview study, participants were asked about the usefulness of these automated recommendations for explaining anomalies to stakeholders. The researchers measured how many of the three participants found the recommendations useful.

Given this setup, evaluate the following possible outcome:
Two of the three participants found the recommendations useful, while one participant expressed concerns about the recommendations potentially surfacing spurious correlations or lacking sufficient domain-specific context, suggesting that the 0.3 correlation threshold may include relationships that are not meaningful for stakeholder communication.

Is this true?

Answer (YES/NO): NO